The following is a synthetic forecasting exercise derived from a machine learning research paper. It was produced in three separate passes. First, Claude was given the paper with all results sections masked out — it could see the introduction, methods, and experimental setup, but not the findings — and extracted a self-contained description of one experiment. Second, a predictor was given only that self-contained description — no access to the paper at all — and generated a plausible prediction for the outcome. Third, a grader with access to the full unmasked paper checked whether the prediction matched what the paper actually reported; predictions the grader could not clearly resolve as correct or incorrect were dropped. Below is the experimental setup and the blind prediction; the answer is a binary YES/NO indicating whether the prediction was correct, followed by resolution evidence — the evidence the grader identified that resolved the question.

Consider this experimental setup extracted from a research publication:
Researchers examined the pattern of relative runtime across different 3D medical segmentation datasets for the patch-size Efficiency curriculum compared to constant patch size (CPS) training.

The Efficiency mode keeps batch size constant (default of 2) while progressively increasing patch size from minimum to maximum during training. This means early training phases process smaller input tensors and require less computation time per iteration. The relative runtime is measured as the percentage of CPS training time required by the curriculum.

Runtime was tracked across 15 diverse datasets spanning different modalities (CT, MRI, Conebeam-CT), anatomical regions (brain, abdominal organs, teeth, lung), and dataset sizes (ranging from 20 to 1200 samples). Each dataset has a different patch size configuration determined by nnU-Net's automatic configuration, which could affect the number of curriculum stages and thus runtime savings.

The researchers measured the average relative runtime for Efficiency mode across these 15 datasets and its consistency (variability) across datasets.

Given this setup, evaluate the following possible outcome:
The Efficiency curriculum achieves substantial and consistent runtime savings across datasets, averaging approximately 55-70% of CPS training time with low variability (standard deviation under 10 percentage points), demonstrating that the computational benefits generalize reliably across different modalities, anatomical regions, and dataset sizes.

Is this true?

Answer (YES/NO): NO